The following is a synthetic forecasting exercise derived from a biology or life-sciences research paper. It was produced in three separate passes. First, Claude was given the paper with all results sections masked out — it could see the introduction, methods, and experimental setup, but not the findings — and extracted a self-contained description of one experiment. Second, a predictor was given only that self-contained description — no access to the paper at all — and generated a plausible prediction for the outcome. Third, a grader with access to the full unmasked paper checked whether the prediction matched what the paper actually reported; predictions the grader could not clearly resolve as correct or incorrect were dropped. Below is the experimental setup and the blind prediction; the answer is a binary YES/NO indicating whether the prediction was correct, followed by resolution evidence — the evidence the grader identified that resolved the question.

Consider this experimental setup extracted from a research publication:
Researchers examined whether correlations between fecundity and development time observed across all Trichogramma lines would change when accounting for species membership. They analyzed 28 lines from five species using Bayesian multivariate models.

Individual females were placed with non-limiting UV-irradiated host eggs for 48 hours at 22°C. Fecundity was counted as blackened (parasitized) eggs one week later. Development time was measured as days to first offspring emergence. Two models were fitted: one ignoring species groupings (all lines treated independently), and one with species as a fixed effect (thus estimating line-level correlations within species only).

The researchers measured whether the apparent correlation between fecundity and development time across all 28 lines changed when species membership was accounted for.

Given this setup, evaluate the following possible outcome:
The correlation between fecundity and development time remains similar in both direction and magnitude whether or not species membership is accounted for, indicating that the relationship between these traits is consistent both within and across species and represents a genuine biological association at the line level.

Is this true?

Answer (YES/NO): NO